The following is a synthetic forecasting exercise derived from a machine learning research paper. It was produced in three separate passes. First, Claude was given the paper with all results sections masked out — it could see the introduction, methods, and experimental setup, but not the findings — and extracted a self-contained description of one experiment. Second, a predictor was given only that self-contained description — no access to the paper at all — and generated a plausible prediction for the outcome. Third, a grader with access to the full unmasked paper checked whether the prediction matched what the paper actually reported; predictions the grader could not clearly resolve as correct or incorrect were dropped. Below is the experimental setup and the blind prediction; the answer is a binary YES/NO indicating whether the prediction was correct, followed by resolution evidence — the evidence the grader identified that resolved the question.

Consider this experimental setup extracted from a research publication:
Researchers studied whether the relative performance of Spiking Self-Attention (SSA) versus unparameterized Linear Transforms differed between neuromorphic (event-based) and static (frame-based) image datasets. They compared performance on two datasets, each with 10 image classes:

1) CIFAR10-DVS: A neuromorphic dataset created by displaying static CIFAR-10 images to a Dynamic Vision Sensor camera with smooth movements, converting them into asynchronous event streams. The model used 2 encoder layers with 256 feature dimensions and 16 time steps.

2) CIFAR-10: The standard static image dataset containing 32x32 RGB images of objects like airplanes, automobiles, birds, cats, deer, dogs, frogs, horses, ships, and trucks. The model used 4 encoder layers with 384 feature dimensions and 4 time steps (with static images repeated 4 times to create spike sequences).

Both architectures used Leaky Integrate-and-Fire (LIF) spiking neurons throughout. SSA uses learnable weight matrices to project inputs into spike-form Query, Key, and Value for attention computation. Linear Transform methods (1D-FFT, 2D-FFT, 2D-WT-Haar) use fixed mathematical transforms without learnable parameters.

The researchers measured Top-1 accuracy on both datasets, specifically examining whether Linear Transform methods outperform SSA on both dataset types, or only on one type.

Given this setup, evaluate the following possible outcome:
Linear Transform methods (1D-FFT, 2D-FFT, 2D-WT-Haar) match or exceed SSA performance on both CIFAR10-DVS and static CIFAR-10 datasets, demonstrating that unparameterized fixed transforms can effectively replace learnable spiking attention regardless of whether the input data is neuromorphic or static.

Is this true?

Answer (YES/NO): NO